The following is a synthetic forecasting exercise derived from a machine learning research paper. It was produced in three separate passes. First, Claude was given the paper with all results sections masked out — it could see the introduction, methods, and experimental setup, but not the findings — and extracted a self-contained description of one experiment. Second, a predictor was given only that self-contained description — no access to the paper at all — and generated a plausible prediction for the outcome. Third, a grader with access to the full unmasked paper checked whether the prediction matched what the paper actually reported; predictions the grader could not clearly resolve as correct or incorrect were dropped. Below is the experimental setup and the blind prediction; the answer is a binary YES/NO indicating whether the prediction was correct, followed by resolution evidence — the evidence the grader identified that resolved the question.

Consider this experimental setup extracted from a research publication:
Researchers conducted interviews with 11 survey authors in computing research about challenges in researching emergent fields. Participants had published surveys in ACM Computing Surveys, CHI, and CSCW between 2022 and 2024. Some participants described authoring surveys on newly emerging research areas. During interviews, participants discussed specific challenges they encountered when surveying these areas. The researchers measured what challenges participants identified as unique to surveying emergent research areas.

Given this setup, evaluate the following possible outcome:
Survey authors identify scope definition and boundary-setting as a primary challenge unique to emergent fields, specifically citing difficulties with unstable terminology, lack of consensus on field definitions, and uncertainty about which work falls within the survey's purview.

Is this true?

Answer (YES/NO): NO